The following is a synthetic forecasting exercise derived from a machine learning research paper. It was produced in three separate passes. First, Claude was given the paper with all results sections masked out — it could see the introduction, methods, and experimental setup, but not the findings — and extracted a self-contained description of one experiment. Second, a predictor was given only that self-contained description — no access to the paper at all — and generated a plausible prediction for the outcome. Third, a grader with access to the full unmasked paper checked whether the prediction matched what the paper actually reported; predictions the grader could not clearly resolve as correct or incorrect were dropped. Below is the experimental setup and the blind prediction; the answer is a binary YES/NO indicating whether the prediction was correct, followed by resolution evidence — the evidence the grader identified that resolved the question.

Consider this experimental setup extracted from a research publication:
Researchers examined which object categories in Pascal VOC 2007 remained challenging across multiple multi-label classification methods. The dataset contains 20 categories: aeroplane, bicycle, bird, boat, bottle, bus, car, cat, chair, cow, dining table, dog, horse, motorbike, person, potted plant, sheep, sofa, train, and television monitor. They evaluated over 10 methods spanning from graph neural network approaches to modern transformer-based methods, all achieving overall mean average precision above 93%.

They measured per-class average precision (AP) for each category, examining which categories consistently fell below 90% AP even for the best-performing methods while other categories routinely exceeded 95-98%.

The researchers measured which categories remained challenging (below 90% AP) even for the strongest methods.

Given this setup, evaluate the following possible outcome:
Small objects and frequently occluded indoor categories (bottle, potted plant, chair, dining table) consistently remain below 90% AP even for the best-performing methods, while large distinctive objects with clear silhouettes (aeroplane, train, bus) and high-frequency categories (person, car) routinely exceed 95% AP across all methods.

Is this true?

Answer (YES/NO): NO